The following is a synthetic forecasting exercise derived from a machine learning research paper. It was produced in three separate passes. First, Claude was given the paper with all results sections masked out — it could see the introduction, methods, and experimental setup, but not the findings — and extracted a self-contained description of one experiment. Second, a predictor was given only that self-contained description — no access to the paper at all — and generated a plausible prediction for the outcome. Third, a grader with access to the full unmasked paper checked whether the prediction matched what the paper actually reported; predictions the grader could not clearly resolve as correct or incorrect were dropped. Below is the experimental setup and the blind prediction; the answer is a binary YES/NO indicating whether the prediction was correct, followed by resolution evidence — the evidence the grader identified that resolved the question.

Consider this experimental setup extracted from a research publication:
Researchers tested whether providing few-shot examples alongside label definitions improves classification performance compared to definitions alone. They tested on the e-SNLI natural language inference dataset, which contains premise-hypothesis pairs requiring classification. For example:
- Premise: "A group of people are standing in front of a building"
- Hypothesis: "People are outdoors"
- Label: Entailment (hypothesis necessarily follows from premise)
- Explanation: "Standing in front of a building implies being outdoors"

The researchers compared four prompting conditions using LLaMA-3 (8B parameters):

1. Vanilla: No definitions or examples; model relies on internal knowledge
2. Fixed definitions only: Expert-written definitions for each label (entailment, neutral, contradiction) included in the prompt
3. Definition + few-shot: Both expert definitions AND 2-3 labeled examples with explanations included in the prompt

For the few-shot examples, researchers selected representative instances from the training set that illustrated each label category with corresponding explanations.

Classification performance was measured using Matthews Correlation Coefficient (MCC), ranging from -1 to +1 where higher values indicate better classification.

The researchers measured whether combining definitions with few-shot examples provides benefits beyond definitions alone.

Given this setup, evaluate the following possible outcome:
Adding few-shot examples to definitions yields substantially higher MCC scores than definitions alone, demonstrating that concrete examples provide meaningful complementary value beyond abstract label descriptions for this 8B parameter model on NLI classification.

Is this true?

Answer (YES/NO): NO